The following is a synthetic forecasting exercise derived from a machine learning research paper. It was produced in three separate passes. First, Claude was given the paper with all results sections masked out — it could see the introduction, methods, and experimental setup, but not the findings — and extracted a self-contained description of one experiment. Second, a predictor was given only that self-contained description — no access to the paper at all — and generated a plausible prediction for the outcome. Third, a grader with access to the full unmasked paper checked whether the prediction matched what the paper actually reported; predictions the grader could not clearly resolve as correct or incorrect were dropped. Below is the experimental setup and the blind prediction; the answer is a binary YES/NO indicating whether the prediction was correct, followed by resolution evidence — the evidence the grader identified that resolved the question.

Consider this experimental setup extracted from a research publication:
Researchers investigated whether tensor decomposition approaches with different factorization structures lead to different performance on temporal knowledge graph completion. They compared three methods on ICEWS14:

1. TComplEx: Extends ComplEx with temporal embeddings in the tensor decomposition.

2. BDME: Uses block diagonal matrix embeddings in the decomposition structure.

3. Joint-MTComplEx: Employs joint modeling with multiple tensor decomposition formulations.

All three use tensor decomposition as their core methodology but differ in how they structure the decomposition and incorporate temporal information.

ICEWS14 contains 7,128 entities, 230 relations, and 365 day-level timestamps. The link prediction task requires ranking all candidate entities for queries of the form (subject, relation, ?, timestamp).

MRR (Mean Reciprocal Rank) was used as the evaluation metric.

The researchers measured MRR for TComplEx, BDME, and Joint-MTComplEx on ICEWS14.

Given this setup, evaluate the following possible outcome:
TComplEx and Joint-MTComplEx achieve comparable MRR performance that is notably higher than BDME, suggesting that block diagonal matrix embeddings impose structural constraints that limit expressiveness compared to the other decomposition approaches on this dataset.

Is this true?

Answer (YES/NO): NO